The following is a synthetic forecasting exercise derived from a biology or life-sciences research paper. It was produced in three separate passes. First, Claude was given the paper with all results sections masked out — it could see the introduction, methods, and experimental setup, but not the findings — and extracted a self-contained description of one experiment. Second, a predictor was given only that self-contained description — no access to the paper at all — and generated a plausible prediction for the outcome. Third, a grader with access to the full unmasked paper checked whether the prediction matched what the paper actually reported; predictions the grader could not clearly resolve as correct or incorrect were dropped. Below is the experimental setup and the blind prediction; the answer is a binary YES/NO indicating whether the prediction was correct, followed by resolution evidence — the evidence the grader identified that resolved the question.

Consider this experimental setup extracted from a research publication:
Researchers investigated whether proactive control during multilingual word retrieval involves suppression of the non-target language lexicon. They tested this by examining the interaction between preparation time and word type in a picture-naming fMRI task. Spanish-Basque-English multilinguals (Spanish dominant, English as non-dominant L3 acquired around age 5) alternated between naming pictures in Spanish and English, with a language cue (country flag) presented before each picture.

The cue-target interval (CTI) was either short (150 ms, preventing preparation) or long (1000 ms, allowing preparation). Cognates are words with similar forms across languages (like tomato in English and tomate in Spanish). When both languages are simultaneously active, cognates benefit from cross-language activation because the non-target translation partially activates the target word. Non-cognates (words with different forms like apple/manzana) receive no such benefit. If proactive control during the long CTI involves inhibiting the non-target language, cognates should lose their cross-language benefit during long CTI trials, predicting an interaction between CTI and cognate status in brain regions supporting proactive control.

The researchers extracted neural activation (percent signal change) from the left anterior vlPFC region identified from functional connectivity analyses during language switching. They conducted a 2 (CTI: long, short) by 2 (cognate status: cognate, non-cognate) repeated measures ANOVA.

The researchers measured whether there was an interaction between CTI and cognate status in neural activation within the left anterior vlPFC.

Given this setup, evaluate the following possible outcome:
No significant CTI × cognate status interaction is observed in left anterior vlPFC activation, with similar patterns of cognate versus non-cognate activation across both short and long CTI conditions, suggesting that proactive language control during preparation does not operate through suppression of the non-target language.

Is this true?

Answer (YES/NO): NO